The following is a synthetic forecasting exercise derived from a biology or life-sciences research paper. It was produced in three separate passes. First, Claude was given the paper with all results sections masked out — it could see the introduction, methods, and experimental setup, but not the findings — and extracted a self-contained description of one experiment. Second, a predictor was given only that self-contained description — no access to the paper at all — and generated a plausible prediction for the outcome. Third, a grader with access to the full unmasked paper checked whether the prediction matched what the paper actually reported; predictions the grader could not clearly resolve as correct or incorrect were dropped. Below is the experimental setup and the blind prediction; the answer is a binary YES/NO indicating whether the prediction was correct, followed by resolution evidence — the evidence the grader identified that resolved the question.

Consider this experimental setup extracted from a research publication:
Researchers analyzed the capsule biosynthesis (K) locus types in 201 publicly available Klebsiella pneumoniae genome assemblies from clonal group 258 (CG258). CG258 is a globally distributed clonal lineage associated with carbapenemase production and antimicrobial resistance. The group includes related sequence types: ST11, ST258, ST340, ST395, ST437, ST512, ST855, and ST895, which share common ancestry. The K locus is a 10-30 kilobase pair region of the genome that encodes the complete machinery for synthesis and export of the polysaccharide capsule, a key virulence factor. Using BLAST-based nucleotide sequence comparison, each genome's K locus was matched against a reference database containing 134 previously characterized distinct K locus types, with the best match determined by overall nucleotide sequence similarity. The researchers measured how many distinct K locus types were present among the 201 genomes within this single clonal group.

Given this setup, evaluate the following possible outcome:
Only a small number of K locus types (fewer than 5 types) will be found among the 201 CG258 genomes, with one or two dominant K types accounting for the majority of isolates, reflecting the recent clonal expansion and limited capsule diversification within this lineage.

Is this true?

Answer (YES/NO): NO